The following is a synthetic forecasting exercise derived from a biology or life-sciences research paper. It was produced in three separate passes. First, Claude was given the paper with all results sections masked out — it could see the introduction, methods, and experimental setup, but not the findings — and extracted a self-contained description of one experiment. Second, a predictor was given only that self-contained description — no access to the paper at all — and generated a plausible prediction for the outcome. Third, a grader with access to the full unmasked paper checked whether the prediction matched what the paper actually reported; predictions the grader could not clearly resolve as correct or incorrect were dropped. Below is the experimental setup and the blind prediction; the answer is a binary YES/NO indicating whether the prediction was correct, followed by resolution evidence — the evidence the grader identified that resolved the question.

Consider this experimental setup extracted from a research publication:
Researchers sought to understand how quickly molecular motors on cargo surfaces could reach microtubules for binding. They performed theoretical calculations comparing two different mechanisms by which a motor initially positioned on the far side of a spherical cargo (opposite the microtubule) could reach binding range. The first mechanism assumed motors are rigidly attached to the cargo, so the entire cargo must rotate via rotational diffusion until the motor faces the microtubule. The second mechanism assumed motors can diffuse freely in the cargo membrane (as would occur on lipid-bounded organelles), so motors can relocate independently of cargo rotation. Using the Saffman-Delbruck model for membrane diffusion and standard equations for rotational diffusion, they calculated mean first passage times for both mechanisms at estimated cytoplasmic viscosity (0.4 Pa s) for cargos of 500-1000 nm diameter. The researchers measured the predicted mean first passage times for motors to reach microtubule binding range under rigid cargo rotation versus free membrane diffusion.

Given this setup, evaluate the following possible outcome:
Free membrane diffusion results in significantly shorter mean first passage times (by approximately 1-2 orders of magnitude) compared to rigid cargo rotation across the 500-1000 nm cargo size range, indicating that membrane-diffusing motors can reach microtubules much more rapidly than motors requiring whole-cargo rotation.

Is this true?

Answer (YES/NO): YES